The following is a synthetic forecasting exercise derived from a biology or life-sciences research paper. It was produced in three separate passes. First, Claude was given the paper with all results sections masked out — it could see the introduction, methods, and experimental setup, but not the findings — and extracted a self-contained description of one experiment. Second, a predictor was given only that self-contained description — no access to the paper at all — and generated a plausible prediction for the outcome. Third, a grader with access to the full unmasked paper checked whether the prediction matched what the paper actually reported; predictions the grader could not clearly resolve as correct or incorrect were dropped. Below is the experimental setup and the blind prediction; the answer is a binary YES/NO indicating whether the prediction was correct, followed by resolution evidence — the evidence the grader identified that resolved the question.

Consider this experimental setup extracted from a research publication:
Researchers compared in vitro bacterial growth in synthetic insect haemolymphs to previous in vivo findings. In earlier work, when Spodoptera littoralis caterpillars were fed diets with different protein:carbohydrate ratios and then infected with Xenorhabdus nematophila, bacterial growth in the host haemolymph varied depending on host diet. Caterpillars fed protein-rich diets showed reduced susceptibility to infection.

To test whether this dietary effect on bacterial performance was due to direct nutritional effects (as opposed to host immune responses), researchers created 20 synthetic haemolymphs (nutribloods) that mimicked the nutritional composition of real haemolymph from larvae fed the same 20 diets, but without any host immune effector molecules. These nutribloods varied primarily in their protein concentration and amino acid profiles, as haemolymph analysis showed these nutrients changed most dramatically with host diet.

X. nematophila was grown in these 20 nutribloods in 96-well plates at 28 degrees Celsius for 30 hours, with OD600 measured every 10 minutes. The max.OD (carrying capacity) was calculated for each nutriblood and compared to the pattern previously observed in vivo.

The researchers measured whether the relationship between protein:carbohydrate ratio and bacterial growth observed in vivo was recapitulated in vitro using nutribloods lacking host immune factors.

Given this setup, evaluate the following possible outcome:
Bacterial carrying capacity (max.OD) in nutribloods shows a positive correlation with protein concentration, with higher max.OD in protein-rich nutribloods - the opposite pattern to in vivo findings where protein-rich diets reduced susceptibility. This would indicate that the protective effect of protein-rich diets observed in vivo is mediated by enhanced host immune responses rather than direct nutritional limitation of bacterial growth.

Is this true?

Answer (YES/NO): NO